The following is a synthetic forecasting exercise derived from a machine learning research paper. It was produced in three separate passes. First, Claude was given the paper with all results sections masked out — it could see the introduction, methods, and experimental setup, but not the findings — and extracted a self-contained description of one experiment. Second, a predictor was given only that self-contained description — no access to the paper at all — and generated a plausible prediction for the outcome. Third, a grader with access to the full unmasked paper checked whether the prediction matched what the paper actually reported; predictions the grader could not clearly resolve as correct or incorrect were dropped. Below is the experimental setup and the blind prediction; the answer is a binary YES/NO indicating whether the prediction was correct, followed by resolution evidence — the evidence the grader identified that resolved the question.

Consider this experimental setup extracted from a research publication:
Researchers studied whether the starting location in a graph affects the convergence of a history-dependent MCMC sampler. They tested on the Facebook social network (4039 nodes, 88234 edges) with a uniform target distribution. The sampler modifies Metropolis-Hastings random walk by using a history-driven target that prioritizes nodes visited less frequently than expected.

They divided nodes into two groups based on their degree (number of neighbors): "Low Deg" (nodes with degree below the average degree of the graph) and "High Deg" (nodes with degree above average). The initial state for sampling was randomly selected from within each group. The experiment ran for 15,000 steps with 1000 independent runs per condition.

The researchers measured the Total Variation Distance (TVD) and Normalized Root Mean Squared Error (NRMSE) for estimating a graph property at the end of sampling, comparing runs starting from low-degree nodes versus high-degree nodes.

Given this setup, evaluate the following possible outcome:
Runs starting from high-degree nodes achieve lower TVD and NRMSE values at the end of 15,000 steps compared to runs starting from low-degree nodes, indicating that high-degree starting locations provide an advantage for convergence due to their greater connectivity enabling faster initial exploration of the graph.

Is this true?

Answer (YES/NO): NO